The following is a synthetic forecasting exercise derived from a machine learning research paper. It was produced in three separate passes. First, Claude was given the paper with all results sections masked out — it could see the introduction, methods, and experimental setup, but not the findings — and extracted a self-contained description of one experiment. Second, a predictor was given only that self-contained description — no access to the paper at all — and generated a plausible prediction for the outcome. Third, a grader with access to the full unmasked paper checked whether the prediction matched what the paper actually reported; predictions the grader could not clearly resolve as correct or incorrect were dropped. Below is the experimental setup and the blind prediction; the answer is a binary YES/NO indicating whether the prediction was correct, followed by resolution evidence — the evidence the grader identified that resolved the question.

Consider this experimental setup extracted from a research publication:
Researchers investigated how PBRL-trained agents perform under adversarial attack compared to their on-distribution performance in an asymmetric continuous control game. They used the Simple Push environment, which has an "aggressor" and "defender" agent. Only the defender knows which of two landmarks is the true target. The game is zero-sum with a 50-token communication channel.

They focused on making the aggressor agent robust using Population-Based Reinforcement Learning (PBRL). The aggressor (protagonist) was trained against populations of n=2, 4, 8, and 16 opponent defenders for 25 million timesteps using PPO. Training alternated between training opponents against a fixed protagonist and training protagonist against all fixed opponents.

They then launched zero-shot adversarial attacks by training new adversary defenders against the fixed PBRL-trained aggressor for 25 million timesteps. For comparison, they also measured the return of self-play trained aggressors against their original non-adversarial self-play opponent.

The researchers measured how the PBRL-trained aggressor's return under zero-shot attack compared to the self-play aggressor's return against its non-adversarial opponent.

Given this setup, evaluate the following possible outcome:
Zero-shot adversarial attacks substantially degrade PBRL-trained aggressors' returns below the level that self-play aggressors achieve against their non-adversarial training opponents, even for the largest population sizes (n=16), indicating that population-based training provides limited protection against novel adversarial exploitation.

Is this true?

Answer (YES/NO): NO